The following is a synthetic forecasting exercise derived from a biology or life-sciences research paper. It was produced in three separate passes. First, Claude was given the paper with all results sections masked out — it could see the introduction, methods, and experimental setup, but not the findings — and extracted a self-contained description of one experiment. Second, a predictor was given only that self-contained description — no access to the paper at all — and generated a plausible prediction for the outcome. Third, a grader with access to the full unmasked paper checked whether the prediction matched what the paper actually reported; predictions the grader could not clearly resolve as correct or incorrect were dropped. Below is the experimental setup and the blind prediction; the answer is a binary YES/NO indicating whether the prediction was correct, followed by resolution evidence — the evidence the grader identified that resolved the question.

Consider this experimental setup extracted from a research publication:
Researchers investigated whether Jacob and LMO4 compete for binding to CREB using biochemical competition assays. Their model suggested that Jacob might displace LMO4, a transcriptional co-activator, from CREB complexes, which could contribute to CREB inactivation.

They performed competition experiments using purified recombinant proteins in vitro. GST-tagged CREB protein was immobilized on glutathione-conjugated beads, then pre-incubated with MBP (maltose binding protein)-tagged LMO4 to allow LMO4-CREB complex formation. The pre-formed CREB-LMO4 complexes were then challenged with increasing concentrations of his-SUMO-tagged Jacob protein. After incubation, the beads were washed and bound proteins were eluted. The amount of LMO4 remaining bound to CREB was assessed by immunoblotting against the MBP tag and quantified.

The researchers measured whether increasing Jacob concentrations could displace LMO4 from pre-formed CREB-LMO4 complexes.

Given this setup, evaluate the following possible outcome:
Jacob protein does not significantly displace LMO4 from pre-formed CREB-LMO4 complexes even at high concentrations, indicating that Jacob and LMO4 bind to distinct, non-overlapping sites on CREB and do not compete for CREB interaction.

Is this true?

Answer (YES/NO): NO